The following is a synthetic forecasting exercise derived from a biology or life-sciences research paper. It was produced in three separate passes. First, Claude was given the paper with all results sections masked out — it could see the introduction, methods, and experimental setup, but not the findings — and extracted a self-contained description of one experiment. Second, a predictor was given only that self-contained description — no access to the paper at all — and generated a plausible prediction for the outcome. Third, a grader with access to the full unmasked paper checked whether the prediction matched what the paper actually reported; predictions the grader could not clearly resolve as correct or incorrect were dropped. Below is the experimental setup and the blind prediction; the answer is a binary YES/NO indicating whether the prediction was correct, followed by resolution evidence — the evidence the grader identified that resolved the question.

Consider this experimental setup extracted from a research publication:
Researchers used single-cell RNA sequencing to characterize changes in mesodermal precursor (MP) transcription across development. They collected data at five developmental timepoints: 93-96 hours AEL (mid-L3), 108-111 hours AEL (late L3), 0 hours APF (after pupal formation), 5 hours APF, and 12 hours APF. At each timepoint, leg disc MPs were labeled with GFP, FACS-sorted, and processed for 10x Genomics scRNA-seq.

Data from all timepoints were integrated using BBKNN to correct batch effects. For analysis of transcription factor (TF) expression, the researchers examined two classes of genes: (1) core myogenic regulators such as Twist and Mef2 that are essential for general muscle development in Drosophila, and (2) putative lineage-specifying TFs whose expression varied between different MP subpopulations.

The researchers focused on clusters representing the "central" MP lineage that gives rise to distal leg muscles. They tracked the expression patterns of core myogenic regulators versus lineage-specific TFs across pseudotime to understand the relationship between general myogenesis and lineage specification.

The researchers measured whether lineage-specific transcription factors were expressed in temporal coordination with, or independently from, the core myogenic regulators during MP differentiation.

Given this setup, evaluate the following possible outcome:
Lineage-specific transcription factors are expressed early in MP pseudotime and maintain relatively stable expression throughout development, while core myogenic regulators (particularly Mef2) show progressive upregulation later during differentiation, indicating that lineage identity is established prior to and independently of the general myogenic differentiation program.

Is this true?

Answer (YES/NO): NO